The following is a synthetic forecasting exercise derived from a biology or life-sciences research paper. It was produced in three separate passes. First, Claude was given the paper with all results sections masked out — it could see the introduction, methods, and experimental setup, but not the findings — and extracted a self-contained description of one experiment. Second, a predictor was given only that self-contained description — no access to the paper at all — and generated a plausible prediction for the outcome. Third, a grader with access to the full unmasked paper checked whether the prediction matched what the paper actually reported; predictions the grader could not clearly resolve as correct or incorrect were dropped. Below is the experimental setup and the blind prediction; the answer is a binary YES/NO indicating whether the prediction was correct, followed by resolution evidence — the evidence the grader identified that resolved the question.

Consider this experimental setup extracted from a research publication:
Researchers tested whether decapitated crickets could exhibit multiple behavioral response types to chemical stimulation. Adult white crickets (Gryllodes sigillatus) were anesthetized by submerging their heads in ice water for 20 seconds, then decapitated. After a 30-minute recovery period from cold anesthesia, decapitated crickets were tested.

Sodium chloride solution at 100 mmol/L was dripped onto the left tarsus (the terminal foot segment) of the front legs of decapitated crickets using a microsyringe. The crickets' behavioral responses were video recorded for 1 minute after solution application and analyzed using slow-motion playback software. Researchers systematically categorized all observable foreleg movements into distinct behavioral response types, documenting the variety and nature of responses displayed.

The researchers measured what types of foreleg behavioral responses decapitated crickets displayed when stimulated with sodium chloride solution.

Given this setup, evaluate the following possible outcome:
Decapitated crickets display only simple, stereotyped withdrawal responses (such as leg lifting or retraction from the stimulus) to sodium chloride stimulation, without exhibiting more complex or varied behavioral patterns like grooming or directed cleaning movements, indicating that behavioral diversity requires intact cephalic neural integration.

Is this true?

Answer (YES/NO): NO